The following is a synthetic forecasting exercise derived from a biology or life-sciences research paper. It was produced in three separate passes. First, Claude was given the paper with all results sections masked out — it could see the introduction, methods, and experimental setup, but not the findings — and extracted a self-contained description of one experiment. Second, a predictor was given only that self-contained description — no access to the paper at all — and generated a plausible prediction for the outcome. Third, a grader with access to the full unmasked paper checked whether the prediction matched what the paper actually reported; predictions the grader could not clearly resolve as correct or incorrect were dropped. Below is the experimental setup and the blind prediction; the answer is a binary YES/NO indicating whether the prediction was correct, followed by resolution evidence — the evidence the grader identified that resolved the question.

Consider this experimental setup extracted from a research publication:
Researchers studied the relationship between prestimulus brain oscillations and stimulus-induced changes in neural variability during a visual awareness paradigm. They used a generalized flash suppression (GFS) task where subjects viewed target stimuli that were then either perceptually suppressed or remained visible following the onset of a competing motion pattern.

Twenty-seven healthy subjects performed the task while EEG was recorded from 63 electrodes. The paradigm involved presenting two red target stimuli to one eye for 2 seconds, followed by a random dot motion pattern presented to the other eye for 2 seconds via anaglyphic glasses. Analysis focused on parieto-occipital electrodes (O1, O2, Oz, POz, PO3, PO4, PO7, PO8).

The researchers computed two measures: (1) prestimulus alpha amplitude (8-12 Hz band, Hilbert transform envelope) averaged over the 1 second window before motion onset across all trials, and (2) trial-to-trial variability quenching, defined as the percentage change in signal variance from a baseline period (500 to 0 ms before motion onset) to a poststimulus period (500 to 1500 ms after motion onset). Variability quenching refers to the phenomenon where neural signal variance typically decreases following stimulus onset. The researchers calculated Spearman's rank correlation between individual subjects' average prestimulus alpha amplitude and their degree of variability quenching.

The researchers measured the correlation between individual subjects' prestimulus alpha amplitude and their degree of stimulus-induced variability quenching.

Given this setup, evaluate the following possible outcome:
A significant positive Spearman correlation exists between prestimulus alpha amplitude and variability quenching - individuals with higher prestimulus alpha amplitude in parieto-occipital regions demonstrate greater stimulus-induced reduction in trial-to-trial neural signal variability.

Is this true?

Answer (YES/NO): NO